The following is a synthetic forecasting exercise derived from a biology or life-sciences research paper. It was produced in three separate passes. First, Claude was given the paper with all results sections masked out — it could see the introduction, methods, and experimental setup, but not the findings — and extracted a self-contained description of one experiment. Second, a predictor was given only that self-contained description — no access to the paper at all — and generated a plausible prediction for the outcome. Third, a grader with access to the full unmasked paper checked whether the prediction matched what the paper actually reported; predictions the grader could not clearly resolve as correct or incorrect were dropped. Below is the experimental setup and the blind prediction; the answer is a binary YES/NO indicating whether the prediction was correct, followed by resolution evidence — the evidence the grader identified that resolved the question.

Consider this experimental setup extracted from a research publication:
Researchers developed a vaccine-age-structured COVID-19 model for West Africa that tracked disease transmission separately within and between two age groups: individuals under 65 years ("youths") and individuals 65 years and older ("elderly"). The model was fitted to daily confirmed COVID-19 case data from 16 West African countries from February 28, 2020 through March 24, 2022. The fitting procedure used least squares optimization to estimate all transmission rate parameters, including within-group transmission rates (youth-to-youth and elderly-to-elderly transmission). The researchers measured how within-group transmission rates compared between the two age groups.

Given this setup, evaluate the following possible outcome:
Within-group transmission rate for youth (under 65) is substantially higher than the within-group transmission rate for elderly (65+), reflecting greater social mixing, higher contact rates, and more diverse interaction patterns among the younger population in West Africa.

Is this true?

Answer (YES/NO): YES